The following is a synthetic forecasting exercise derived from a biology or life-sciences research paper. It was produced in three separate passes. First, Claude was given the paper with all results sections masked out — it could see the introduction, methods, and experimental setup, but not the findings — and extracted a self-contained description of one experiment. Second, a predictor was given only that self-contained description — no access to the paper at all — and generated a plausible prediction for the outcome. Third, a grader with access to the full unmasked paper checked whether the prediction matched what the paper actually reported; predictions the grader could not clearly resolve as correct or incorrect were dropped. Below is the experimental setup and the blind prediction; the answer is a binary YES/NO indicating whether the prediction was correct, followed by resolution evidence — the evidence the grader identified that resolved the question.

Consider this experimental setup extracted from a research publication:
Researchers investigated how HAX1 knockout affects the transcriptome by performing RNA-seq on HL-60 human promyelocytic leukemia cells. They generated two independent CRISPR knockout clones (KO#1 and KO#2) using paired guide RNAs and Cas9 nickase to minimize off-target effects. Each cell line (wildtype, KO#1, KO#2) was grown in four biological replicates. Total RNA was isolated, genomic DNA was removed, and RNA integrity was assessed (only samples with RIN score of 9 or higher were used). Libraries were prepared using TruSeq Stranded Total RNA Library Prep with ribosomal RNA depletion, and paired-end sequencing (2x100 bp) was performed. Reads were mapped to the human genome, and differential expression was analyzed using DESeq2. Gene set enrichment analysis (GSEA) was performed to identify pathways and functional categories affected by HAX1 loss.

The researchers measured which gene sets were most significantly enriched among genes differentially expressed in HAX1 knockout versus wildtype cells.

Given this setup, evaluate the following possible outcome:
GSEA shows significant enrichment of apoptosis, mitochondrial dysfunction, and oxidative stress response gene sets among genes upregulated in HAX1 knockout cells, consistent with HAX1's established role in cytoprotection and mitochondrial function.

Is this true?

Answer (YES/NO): NO